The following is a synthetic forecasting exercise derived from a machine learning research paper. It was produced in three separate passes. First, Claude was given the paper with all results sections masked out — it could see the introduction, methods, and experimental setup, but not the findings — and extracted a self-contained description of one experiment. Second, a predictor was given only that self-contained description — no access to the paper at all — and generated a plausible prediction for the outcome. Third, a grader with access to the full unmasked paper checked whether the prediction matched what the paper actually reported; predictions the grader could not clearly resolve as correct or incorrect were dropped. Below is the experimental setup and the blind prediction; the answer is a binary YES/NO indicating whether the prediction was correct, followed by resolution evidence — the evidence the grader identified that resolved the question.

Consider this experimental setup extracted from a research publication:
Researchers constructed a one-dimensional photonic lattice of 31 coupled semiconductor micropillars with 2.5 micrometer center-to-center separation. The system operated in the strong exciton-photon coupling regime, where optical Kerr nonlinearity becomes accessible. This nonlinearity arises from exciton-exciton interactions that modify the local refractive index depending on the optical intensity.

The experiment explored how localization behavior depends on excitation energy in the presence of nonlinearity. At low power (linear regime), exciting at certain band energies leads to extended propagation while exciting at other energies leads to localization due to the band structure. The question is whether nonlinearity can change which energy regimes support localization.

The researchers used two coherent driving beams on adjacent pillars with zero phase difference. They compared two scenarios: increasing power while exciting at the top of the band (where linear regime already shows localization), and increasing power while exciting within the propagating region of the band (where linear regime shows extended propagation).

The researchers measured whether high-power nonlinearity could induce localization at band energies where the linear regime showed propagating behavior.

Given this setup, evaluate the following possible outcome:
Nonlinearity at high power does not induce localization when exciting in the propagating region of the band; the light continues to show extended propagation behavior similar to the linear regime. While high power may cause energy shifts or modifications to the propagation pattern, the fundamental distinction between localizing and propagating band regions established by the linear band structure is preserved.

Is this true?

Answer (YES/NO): NO